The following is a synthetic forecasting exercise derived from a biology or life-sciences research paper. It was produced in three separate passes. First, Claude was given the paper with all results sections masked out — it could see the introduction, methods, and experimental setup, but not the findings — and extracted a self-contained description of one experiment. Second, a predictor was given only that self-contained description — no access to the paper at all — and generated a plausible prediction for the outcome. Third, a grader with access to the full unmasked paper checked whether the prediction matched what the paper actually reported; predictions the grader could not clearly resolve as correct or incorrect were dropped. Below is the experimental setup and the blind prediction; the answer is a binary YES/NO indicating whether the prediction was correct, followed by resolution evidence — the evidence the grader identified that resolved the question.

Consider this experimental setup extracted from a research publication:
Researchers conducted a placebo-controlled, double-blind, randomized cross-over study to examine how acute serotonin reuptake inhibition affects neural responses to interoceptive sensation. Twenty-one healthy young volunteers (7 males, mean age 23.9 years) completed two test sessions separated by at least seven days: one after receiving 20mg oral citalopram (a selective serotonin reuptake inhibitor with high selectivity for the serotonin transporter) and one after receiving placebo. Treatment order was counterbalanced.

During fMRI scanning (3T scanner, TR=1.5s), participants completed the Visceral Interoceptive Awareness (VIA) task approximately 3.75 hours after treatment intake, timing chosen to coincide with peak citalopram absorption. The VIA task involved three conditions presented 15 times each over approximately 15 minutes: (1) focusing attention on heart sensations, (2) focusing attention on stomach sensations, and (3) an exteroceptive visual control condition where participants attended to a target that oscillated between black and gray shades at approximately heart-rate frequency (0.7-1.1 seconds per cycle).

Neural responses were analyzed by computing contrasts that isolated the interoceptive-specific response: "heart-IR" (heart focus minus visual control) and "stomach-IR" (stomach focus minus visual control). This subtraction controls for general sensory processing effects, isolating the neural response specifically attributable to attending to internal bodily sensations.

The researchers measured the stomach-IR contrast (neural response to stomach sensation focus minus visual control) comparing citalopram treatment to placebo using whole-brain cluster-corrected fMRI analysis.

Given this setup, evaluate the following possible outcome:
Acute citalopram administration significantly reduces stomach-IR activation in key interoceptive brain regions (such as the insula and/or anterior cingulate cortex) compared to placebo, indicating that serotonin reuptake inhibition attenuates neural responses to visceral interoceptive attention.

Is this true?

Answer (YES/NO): YES